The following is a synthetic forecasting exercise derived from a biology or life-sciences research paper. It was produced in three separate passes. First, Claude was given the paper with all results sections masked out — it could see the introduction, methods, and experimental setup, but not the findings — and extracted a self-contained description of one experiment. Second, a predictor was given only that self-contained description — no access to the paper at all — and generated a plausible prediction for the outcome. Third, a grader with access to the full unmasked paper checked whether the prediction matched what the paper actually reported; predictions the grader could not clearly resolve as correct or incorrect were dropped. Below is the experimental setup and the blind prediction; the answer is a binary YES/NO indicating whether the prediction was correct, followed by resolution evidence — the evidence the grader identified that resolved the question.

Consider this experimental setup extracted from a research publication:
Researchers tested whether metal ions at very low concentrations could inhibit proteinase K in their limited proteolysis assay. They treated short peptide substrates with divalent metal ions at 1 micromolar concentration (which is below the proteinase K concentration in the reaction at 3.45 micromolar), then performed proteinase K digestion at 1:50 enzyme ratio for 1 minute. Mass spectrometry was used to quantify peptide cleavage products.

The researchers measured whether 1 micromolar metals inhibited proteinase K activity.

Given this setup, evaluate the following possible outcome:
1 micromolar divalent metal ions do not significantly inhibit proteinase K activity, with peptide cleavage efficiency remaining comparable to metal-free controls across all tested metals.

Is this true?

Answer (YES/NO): YES